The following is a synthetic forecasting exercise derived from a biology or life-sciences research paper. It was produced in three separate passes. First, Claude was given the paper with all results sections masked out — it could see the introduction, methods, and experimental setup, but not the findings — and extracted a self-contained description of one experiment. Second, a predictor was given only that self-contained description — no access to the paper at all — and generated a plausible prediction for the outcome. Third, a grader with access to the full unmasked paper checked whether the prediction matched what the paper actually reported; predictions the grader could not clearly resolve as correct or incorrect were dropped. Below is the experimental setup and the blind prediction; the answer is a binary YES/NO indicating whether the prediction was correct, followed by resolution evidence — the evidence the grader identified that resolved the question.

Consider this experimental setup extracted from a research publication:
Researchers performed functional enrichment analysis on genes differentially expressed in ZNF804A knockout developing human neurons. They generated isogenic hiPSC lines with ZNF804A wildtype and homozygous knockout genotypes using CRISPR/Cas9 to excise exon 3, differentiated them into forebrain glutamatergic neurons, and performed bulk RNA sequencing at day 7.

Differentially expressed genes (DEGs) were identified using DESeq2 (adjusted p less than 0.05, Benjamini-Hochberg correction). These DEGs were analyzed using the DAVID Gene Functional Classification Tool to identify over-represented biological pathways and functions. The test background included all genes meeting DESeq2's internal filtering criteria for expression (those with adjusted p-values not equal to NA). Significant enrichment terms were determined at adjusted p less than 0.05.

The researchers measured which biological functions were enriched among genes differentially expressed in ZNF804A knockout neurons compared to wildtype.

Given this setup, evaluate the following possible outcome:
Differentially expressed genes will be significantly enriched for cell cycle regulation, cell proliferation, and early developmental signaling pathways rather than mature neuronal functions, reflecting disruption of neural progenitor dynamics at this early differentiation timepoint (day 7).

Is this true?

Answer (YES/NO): NO